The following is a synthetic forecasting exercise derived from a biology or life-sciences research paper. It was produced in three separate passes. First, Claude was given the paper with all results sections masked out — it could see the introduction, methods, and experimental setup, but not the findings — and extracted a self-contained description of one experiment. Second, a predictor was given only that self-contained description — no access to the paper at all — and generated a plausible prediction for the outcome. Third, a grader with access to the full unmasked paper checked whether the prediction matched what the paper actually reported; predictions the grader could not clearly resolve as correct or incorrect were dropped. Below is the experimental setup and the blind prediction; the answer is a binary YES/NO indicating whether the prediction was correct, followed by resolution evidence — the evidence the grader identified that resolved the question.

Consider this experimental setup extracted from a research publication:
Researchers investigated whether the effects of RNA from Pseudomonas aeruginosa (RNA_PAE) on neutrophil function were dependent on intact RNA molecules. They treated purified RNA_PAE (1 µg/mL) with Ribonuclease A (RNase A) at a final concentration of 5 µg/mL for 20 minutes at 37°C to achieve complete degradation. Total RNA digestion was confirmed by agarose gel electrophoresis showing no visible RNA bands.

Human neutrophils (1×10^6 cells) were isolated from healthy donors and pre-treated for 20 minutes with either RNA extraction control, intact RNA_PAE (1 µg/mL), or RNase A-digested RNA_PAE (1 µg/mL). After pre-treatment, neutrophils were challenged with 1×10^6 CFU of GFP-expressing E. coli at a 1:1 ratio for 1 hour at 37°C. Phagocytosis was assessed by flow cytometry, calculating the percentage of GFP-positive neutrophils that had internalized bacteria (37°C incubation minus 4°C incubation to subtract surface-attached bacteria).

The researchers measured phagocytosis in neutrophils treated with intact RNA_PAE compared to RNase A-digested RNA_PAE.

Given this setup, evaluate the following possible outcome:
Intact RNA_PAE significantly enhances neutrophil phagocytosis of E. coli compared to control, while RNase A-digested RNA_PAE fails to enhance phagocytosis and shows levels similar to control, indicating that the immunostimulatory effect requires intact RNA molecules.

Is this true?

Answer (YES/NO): NO